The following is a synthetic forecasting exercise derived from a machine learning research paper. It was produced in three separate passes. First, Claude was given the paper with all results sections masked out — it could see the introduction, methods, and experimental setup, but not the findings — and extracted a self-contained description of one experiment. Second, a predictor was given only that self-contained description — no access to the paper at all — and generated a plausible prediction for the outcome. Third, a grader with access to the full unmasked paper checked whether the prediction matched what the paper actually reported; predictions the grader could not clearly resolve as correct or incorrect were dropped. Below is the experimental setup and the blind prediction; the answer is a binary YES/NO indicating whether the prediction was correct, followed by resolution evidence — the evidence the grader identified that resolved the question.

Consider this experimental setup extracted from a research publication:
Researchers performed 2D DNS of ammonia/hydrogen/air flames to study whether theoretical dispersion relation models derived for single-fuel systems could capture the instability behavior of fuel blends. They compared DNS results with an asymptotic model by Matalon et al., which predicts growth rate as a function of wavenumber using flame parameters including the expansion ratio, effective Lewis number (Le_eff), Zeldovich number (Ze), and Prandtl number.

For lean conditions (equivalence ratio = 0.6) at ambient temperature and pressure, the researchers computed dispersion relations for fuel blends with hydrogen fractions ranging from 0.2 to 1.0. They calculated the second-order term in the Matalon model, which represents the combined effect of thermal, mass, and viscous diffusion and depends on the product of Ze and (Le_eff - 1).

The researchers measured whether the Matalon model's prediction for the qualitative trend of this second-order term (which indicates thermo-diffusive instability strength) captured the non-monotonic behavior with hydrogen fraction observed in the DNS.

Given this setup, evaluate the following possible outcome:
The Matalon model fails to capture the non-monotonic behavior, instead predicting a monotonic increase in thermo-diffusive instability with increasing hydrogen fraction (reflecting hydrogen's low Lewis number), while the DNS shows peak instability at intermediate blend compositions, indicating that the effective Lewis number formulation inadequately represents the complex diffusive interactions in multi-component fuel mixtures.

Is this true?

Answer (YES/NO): NO